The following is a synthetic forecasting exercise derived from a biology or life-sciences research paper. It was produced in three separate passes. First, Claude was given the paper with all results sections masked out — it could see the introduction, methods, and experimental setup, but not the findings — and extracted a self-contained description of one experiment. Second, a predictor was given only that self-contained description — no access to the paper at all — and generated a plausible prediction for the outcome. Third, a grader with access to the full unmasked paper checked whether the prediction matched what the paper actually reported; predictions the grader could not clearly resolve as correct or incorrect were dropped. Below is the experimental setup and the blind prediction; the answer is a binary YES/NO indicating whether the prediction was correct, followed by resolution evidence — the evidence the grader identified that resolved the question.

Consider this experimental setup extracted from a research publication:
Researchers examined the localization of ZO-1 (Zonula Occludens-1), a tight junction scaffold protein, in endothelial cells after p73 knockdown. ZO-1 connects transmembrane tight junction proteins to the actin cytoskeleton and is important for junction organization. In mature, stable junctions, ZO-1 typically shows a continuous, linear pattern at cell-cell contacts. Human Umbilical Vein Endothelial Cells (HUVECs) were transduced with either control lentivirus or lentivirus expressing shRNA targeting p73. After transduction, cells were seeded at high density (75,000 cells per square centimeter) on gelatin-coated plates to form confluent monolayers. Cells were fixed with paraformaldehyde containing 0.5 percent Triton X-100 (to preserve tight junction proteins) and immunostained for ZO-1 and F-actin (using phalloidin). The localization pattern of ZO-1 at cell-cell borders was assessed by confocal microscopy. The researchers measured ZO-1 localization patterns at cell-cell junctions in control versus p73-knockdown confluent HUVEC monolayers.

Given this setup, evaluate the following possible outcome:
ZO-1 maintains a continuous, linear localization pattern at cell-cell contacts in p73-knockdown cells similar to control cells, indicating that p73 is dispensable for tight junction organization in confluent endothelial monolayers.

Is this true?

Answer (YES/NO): NO